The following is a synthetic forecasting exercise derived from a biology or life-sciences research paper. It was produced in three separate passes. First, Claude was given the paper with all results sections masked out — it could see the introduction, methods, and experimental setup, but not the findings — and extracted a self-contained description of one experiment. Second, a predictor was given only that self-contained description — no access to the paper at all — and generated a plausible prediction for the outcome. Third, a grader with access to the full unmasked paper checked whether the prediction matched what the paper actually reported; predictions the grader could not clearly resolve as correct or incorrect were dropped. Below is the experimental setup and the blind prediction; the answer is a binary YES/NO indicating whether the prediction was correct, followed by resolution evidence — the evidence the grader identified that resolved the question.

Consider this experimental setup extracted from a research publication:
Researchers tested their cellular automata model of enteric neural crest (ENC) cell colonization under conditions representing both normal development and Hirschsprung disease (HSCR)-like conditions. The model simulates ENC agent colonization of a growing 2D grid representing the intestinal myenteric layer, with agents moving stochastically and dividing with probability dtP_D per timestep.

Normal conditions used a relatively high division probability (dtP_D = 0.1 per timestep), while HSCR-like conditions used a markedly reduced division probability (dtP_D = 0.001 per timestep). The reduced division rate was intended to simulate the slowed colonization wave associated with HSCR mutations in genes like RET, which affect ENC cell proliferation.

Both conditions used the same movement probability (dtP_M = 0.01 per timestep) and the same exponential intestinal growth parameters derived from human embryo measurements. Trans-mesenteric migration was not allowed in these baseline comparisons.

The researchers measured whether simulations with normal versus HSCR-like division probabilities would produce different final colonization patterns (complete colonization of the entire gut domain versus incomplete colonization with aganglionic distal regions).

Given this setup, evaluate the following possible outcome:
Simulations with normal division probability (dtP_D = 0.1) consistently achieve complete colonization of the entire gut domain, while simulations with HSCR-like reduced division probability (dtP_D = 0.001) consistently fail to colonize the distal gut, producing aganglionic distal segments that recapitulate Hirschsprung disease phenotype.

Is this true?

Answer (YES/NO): YES